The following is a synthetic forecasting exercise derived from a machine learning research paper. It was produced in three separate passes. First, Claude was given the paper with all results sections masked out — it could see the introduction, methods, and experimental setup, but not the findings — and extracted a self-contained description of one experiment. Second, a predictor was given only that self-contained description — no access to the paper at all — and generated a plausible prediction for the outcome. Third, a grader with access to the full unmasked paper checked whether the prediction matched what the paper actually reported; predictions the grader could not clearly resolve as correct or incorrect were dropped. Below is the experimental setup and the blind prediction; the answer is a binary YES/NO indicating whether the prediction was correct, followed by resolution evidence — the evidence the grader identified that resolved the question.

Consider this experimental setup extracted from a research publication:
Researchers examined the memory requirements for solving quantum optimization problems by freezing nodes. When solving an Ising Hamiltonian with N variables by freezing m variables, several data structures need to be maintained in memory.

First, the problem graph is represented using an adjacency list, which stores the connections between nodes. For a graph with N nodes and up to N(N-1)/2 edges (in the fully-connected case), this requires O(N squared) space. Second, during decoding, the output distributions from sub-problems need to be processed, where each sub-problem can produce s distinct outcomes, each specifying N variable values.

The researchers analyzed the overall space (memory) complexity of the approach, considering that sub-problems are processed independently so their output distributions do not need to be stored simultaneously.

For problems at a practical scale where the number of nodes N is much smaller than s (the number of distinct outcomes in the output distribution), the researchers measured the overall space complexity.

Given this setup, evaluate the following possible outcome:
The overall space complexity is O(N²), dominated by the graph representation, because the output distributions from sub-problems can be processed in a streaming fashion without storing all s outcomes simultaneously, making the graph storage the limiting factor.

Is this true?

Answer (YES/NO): NO